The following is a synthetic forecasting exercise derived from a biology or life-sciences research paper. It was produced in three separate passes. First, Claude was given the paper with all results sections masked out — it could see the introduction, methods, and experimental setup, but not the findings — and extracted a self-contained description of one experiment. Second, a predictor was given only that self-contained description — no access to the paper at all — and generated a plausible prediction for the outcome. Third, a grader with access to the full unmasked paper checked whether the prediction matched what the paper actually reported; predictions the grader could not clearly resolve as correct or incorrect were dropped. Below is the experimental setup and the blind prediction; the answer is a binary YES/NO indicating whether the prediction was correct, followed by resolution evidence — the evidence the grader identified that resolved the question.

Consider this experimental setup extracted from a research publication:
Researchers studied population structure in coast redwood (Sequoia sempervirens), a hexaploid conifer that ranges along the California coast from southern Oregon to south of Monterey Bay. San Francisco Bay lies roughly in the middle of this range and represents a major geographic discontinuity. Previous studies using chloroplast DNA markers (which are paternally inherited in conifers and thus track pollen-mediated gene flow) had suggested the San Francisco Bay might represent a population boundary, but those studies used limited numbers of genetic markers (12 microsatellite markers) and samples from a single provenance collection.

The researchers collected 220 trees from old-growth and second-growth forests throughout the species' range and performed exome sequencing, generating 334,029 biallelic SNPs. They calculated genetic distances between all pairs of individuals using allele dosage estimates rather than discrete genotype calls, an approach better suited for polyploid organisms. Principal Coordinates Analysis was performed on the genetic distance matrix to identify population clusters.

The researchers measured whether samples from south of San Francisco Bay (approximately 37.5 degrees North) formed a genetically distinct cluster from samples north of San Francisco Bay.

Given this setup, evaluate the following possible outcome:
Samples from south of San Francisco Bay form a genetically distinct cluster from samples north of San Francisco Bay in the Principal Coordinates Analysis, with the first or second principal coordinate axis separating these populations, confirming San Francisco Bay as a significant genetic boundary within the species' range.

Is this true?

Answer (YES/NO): YES